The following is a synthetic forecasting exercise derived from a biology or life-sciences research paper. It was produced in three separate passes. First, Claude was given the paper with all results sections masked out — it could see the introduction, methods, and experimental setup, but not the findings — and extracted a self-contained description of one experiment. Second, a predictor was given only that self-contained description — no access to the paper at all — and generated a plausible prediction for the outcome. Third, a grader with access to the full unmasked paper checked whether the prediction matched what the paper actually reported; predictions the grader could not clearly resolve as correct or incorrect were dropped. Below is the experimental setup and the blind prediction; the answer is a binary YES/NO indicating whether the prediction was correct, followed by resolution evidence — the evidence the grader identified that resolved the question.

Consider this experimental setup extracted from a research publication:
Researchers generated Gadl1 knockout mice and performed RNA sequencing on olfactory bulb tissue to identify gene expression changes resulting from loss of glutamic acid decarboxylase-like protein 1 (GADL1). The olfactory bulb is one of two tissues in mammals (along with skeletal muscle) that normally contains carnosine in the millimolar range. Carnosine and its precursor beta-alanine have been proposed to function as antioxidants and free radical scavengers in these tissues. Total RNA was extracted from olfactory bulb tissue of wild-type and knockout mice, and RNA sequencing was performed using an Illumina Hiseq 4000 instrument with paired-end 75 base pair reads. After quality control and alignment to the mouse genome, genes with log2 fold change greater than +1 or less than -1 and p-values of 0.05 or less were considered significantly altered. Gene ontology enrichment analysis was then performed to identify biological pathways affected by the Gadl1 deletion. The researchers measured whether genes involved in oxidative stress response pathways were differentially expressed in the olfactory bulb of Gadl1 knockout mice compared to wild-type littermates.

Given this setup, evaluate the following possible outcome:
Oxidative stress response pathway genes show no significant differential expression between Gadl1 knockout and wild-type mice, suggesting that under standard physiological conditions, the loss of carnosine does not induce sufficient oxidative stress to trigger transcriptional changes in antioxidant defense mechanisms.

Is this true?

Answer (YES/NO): NO